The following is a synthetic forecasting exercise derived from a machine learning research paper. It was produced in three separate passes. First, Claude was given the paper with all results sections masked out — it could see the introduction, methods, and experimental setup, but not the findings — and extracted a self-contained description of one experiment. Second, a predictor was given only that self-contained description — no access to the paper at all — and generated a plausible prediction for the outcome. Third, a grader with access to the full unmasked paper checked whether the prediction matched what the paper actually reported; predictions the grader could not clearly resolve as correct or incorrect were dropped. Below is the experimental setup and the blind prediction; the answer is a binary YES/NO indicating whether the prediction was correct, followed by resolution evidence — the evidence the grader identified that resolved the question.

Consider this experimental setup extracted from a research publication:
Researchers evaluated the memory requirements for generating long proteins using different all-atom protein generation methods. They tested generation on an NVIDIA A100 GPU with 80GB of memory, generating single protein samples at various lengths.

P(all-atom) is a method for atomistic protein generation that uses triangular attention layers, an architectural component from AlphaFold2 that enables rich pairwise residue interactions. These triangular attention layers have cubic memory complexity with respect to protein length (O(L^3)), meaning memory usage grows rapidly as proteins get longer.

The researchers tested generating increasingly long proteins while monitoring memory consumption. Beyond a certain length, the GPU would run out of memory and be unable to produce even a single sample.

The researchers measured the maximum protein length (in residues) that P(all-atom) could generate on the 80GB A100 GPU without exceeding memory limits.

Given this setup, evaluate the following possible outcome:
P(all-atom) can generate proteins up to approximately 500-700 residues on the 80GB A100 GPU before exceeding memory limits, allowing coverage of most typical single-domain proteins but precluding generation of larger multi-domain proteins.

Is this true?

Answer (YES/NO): NO